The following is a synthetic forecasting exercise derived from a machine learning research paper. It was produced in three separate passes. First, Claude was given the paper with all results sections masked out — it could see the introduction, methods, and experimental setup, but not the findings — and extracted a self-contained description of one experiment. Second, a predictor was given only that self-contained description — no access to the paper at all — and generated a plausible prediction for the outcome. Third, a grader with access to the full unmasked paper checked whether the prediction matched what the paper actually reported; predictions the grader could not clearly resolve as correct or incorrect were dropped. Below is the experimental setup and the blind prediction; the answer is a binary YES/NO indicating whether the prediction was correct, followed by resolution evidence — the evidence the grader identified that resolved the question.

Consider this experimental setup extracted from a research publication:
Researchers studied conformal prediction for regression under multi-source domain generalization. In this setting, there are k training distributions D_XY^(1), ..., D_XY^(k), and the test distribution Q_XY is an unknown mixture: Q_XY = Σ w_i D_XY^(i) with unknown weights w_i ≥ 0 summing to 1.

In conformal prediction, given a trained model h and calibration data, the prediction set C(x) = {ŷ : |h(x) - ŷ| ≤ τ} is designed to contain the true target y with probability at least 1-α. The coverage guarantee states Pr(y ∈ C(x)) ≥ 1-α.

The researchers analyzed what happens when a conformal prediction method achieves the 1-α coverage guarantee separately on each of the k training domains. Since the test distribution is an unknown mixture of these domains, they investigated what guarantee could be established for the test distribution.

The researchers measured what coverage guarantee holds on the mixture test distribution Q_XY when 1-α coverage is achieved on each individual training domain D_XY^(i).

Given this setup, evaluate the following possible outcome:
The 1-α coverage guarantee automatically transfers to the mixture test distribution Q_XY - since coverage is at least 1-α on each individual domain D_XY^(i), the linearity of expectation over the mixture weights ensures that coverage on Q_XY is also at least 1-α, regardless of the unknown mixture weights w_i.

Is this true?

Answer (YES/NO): YES